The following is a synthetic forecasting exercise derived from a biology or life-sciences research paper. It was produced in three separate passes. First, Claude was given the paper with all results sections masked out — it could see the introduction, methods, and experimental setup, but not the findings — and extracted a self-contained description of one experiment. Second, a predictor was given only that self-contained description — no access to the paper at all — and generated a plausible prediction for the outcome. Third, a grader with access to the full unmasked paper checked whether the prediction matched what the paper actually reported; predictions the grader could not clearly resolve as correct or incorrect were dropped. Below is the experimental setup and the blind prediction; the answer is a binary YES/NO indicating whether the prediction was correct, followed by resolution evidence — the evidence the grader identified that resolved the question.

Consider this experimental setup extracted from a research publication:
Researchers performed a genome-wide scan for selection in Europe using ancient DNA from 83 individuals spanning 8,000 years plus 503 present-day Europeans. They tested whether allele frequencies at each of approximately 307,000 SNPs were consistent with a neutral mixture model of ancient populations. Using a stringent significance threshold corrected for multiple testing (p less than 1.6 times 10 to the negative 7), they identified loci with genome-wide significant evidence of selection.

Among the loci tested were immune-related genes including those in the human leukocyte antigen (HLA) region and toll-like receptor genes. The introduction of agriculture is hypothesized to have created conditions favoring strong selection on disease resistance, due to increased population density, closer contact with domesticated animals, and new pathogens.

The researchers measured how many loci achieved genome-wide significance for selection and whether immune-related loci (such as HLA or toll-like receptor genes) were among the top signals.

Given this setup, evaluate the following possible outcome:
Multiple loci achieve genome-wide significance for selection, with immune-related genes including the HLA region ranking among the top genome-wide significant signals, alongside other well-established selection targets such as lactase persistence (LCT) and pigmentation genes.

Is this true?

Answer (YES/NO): NO